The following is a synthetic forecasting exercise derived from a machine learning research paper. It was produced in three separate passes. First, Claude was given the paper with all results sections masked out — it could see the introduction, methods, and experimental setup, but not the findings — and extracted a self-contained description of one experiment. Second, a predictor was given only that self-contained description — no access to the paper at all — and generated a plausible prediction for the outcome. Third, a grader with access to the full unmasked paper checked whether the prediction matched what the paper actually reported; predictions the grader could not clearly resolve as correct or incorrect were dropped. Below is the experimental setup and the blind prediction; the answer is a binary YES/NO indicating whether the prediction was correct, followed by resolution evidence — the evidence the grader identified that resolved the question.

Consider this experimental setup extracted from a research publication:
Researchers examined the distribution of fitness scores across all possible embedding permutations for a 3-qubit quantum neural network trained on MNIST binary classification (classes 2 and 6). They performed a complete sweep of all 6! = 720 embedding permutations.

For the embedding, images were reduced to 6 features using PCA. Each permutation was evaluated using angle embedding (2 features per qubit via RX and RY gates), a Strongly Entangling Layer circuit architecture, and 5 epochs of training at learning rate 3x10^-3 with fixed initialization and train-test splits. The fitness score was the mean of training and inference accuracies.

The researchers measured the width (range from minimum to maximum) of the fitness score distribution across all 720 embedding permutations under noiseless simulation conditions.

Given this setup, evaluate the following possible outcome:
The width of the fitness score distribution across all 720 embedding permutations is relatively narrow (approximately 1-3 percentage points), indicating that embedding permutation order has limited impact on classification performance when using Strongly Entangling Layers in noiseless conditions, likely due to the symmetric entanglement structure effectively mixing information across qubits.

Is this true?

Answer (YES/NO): NO